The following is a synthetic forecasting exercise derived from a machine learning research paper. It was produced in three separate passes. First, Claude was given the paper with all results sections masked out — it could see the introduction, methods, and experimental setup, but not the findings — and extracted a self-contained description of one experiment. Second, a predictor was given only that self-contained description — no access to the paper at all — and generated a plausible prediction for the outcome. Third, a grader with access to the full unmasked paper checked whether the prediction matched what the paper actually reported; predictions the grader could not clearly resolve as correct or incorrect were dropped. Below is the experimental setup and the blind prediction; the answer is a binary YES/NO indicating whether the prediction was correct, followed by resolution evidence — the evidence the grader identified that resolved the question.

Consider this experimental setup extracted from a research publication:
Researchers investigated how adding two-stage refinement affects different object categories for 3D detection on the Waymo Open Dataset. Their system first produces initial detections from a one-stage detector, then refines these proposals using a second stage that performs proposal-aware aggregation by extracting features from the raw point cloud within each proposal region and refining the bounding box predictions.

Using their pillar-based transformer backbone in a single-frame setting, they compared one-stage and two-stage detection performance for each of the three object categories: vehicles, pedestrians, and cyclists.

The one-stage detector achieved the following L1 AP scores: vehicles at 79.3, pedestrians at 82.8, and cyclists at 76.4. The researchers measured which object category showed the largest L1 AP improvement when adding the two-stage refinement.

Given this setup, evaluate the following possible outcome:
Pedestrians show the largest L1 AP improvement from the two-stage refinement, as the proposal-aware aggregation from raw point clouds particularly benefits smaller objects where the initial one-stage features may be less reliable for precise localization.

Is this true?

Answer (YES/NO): NO